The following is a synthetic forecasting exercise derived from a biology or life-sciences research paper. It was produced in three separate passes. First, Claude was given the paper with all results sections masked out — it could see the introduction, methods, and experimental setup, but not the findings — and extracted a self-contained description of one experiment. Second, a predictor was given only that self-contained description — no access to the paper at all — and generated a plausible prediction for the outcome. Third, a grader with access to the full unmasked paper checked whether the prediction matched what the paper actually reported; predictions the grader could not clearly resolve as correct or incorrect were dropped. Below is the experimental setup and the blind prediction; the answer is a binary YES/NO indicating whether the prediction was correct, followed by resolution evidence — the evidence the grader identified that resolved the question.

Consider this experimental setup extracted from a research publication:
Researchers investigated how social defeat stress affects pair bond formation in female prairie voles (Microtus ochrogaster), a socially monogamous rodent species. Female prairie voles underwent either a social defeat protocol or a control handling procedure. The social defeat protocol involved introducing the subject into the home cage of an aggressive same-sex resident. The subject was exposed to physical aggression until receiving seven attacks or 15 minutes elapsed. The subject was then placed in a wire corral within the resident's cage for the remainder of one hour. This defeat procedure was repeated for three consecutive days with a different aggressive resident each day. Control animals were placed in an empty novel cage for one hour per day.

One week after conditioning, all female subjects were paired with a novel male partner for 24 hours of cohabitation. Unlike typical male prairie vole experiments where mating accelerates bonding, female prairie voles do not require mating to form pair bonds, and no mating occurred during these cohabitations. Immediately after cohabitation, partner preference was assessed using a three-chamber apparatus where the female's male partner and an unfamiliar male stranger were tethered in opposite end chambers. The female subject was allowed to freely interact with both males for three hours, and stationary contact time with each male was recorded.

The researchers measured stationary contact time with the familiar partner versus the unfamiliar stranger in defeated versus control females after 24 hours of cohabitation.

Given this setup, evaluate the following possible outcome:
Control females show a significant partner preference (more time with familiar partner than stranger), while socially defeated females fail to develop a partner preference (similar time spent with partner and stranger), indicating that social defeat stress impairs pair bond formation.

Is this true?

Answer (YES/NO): NO